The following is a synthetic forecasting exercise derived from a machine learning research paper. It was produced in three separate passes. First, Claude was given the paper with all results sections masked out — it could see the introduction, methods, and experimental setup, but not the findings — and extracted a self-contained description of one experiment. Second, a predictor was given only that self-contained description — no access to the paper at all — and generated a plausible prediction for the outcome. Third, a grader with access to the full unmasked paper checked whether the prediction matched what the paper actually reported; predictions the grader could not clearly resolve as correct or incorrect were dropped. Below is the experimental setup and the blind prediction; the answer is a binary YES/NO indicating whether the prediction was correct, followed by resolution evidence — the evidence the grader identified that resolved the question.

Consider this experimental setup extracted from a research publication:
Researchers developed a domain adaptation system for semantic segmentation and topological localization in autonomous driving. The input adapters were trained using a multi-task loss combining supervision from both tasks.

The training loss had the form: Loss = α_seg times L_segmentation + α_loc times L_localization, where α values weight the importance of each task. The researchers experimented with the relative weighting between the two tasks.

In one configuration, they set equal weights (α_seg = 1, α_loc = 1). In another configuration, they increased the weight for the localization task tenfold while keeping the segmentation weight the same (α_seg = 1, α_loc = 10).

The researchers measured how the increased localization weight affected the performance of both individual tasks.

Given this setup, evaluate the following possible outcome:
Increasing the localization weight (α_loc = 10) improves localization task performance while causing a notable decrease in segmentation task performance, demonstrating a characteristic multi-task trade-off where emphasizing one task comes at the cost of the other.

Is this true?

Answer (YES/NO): NO